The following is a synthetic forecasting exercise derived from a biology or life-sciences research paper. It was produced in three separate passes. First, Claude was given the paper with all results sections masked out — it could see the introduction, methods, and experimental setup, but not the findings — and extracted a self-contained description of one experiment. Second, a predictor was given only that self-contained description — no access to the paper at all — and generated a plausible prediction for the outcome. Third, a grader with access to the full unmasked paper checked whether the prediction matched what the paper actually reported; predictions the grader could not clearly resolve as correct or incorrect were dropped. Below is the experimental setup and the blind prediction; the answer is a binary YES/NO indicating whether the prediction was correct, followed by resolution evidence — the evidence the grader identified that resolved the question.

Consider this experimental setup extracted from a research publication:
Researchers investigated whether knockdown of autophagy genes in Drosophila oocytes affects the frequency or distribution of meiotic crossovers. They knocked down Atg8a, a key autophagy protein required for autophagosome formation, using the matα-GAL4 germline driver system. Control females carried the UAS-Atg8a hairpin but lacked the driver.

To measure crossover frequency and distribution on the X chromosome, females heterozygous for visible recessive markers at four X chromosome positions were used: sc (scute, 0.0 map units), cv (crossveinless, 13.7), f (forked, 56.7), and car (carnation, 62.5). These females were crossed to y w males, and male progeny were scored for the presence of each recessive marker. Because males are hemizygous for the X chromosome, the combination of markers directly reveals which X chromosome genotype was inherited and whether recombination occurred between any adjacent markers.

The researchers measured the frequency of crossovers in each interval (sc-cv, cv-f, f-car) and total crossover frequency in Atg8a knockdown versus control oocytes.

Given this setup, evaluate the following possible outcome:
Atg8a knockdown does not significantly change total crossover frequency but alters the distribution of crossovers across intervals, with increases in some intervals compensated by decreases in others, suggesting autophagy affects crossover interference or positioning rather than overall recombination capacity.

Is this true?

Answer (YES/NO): NO